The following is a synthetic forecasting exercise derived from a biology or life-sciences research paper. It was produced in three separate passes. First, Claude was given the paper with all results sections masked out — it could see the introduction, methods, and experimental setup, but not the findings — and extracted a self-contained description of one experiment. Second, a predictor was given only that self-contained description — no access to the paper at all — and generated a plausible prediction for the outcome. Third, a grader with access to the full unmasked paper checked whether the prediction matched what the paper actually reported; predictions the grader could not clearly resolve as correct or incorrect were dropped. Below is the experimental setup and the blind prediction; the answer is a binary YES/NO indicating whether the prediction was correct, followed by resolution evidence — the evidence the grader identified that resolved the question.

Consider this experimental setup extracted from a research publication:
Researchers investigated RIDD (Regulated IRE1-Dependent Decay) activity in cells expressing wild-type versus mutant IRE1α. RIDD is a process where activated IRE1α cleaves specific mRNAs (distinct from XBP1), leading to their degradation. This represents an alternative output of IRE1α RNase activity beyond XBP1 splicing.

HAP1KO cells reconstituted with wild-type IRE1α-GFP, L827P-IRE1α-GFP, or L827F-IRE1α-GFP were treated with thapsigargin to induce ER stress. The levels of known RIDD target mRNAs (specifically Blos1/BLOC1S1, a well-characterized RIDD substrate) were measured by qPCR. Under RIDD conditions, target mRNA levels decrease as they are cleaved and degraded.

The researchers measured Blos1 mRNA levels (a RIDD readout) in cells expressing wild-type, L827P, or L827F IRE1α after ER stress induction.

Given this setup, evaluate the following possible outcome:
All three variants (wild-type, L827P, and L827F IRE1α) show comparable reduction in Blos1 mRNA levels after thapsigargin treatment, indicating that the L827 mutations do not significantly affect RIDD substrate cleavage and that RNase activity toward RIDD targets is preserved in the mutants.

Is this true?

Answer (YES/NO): NO